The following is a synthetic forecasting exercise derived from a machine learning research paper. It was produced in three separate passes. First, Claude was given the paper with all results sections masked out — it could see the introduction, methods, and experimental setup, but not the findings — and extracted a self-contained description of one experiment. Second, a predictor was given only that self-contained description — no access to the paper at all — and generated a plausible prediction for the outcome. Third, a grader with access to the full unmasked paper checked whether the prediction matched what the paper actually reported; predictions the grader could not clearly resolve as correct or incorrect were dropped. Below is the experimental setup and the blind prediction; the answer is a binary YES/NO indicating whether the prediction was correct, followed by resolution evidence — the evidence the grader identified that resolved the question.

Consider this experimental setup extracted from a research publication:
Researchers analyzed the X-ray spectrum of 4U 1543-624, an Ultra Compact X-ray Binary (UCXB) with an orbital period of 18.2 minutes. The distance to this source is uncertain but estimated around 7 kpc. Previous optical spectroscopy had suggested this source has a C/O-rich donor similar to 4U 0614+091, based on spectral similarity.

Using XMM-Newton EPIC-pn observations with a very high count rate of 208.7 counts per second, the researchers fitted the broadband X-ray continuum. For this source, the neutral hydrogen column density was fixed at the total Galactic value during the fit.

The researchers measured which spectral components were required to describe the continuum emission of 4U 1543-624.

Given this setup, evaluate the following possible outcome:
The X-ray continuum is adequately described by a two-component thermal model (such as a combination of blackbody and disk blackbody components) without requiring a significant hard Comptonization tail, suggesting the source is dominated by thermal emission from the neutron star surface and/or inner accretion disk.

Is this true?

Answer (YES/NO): YES